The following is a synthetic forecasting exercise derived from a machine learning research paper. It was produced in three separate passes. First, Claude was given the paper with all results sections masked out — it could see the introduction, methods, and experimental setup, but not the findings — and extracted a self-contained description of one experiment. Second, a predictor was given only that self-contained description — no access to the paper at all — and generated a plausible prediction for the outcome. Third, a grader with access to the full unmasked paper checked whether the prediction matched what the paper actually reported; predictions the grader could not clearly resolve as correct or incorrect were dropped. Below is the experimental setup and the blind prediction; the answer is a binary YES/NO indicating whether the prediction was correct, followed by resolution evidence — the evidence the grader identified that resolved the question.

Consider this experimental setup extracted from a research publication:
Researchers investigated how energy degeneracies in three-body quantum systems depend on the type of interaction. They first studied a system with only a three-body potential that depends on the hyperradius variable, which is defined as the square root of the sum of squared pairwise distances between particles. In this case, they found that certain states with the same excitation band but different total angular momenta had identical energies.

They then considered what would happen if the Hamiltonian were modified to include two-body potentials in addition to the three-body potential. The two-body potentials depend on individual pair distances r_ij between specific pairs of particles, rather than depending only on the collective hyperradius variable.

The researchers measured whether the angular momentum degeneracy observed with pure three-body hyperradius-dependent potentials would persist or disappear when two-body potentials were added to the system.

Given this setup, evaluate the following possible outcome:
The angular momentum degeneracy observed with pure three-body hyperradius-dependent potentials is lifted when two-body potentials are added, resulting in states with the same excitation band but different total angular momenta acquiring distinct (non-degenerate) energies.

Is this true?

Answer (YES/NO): YES